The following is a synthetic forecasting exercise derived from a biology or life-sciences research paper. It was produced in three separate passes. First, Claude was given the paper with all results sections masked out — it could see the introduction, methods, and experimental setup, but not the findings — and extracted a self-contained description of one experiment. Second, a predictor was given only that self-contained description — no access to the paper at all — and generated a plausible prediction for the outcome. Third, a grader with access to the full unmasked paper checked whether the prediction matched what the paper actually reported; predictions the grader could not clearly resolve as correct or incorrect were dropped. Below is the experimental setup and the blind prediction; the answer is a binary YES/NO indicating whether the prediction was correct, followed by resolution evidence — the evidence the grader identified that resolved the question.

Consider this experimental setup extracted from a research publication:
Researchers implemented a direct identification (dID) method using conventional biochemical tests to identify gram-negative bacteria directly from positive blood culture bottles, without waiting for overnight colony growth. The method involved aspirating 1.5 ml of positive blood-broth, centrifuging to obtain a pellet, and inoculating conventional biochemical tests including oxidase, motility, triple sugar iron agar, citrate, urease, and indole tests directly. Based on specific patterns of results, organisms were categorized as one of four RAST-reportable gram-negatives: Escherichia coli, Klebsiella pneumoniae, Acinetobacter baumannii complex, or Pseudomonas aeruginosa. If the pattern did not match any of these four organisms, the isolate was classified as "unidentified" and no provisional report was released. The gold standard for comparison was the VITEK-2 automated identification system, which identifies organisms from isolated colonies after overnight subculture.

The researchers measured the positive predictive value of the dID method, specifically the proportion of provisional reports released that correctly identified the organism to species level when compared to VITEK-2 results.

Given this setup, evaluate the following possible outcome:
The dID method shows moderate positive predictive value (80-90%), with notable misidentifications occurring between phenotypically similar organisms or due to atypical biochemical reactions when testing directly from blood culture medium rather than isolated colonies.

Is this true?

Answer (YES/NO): NO